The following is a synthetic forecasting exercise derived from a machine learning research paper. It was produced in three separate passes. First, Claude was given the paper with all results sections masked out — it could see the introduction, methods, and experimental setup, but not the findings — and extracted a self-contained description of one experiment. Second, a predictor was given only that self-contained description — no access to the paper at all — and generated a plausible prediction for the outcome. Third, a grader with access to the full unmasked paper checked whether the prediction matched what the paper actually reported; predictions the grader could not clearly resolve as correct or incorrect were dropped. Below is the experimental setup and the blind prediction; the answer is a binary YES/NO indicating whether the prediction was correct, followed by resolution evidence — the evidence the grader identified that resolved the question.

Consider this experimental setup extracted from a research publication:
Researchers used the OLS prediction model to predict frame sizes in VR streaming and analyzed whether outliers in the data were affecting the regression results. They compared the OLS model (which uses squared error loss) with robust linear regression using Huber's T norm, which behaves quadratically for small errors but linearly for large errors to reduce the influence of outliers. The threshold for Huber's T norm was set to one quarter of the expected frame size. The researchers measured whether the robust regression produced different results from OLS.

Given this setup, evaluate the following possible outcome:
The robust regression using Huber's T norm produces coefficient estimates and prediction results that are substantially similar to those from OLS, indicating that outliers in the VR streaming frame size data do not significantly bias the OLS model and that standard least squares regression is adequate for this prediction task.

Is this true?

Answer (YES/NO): YES